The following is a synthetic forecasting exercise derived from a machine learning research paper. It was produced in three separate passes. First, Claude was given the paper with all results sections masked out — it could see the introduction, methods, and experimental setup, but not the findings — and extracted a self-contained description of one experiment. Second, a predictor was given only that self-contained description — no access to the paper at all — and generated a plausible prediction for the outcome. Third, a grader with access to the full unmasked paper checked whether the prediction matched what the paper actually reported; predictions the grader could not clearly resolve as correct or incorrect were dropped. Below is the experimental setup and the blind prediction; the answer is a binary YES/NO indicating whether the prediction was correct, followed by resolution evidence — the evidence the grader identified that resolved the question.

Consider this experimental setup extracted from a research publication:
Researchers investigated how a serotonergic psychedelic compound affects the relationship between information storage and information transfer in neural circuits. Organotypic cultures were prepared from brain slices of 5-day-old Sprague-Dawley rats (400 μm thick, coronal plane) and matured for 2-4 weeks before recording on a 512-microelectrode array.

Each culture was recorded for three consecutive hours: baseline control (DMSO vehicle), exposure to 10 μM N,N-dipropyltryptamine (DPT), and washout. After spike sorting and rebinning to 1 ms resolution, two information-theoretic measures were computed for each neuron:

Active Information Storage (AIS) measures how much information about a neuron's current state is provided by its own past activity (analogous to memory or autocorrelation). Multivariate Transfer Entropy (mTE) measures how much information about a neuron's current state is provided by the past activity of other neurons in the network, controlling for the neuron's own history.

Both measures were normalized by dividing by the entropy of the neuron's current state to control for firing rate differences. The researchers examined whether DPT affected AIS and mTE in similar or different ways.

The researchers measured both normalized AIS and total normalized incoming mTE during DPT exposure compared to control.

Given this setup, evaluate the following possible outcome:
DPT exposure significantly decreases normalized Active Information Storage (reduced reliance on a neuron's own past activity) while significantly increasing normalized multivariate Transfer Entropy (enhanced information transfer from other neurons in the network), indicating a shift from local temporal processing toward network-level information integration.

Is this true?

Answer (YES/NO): NO